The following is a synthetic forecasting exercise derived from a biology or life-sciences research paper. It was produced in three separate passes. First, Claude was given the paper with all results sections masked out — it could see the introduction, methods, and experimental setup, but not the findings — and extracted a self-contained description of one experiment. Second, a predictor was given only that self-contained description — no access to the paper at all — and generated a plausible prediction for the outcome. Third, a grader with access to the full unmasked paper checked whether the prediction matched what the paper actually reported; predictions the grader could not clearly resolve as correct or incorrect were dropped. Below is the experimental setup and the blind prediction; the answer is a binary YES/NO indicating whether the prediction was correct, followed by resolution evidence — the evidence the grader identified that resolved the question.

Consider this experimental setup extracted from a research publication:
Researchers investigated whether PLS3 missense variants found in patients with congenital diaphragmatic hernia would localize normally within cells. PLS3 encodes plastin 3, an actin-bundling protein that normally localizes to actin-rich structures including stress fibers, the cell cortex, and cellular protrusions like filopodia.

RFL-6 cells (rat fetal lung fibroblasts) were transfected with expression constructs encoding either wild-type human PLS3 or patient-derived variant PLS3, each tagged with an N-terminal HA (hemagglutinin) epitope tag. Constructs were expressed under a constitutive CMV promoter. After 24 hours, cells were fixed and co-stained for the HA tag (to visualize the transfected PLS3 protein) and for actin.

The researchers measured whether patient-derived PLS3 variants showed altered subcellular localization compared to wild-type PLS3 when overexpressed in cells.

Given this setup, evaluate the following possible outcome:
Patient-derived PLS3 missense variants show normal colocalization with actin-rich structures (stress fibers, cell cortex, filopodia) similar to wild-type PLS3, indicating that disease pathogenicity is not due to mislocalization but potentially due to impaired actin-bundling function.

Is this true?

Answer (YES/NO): NO